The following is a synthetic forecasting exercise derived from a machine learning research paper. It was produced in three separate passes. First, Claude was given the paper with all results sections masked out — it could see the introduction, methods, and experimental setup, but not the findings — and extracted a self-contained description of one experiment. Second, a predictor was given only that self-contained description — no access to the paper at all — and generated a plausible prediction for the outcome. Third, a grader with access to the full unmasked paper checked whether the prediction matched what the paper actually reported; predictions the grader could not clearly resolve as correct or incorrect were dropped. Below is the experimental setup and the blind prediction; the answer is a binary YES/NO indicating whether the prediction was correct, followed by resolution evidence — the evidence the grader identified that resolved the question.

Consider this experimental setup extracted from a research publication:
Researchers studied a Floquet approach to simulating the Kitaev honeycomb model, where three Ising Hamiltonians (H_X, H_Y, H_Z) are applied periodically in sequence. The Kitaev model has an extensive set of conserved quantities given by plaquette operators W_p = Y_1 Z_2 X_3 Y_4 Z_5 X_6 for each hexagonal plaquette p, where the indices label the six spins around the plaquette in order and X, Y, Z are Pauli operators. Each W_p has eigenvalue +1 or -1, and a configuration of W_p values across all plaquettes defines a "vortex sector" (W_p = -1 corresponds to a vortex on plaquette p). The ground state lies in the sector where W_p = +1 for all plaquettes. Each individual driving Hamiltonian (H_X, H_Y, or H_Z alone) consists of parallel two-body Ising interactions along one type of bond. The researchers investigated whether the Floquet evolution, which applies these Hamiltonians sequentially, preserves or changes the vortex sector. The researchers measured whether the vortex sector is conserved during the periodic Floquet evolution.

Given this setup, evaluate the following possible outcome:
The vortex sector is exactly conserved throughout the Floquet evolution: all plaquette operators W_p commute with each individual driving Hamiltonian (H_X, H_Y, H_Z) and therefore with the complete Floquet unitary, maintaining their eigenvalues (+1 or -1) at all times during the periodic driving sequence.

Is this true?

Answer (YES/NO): YES